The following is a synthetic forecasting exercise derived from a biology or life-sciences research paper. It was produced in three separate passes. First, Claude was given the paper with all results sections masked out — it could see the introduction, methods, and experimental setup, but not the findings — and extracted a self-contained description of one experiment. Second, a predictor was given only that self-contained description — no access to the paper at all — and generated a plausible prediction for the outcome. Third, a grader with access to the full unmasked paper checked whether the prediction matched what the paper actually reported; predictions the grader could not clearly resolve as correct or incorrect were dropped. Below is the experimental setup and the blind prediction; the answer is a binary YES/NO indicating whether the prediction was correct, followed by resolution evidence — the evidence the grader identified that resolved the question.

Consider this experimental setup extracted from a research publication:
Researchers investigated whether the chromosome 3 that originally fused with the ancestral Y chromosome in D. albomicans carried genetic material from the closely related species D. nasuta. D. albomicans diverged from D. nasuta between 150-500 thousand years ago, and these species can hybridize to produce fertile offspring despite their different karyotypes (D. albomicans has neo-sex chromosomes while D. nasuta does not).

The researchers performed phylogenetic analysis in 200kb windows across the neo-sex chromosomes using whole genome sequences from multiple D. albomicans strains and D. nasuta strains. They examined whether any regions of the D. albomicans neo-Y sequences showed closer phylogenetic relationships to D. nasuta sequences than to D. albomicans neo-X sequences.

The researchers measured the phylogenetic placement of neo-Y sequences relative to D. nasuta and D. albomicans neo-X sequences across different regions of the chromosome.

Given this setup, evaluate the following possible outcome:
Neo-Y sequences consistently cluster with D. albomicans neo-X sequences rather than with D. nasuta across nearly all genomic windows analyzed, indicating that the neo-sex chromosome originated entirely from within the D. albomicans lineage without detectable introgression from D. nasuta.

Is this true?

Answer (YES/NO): NO